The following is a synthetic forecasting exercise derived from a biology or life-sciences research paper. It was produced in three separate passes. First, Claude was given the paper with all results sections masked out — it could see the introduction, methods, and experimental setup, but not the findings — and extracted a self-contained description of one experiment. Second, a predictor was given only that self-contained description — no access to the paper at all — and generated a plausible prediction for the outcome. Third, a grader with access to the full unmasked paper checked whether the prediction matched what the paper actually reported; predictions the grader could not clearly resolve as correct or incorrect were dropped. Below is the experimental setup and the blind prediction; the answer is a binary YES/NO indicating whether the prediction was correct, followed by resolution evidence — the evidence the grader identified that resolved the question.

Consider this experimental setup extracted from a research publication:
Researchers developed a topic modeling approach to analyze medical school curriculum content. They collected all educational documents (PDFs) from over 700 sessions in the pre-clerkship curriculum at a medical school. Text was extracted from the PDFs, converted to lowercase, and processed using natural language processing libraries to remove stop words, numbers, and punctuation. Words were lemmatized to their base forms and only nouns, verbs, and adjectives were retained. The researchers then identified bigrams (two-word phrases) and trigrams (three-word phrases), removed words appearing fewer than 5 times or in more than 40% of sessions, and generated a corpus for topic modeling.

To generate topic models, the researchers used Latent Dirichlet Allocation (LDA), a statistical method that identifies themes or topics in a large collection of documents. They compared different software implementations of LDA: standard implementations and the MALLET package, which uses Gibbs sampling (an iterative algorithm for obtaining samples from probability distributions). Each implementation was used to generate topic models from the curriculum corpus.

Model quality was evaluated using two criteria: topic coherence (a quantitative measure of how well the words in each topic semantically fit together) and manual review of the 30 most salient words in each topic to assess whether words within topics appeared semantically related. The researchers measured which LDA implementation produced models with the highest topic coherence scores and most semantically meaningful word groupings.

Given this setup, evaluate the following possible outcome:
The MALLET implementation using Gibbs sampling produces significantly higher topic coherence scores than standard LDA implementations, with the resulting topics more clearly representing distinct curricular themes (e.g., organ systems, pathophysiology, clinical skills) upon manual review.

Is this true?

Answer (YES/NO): NO